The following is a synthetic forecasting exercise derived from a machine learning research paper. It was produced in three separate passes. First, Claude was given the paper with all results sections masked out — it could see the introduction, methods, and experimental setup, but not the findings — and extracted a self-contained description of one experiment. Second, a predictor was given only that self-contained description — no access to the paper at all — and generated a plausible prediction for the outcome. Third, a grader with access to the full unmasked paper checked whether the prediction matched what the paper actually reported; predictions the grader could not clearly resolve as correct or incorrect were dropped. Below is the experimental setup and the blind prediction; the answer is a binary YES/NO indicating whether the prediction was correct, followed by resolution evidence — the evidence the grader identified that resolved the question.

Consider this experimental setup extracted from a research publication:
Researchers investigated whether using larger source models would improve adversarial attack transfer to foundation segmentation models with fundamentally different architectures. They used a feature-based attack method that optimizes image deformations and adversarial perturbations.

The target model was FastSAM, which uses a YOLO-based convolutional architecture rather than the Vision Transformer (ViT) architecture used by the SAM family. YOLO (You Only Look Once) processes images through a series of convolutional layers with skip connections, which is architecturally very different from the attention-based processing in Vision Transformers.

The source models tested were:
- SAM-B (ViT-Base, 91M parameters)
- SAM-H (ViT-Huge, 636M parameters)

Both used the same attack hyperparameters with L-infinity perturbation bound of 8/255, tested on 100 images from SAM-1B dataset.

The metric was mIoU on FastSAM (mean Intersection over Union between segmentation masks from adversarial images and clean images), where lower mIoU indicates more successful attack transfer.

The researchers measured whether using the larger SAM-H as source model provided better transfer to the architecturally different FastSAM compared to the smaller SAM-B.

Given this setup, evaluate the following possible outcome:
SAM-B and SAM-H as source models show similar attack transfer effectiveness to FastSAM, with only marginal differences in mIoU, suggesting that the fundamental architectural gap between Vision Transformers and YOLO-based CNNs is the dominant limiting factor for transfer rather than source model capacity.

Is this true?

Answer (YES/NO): NO